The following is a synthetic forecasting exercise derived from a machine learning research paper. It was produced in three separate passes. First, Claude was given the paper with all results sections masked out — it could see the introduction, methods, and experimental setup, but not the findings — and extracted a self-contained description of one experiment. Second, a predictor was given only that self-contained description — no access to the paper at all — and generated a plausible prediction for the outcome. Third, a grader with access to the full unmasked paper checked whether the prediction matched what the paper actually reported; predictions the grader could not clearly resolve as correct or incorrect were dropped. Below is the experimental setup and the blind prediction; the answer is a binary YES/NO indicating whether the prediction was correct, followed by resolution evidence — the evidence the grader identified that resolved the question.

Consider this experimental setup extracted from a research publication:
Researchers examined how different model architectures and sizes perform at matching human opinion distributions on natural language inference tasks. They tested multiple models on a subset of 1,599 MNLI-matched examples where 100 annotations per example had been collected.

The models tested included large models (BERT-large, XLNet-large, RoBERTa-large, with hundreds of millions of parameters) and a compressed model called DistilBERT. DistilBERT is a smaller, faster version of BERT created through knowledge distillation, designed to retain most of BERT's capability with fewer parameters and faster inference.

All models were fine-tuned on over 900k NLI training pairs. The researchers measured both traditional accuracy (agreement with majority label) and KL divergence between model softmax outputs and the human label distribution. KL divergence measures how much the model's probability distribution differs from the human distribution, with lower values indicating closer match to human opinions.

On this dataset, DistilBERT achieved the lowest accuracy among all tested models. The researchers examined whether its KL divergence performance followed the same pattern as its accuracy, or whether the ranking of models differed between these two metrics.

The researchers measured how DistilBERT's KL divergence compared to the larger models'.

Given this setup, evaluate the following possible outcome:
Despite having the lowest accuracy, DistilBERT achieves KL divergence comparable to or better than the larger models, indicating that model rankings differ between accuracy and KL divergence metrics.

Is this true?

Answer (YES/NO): YES